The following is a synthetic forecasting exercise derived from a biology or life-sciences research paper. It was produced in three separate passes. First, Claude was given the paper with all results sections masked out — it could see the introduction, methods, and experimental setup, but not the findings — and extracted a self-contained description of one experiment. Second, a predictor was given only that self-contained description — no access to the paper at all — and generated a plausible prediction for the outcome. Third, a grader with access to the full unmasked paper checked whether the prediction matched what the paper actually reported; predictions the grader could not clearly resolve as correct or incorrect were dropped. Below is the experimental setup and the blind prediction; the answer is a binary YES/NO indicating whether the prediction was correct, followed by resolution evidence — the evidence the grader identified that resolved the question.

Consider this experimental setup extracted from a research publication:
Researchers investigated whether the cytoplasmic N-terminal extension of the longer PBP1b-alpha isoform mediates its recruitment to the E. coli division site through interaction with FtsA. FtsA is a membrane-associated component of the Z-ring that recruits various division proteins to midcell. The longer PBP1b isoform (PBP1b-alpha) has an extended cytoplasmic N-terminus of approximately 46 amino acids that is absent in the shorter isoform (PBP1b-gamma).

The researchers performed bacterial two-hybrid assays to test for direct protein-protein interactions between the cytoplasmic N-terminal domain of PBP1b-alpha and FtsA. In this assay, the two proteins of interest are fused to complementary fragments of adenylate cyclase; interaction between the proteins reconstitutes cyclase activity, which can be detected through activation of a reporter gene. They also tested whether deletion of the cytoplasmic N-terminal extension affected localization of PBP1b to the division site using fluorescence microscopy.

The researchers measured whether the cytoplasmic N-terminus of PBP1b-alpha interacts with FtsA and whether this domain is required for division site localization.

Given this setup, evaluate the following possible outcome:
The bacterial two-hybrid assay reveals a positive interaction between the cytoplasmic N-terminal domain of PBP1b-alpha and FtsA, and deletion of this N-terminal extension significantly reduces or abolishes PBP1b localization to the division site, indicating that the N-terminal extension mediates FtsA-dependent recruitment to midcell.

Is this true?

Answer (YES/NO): NO